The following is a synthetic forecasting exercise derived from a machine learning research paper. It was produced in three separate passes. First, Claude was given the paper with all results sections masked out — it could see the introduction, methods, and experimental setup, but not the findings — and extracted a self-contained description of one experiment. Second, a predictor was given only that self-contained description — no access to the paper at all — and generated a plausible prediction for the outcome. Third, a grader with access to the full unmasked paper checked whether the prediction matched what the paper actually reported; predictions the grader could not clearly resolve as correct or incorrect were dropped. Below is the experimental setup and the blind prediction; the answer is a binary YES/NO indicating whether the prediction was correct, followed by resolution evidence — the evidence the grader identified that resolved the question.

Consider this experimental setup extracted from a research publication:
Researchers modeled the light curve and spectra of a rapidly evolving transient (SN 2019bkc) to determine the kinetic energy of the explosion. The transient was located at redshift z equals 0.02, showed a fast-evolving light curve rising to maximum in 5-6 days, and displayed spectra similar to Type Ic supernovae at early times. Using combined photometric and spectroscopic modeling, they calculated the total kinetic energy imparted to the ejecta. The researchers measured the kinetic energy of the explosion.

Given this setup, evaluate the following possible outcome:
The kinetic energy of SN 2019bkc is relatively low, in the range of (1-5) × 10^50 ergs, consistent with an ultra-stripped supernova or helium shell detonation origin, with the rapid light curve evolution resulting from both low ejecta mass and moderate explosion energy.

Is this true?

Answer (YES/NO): YES